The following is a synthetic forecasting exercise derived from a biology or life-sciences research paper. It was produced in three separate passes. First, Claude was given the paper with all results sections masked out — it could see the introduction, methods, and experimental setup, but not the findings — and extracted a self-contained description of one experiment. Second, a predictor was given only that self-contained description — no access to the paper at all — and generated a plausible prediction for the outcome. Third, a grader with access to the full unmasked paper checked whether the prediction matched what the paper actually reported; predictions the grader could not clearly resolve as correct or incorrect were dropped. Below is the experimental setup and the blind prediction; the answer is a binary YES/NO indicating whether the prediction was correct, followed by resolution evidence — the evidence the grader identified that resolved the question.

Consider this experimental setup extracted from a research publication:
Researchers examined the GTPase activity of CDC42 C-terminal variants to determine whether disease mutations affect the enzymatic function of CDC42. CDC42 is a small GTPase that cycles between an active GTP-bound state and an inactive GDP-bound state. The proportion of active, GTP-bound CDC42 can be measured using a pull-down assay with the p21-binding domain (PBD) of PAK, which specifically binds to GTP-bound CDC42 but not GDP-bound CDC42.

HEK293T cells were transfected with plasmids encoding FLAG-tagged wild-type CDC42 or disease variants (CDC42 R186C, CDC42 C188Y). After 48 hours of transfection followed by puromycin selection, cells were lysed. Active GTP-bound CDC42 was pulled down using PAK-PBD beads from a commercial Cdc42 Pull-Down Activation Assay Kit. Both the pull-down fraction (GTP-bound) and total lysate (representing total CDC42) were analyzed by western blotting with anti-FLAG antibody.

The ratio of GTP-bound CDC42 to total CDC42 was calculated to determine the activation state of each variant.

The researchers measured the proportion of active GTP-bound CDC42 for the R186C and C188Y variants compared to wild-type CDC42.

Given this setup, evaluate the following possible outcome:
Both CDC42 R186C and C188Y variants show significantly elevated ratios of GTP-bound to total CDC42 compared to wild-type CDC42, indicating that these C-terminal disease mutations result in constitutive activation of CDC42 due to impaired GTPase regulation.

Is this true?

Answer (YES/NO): NO